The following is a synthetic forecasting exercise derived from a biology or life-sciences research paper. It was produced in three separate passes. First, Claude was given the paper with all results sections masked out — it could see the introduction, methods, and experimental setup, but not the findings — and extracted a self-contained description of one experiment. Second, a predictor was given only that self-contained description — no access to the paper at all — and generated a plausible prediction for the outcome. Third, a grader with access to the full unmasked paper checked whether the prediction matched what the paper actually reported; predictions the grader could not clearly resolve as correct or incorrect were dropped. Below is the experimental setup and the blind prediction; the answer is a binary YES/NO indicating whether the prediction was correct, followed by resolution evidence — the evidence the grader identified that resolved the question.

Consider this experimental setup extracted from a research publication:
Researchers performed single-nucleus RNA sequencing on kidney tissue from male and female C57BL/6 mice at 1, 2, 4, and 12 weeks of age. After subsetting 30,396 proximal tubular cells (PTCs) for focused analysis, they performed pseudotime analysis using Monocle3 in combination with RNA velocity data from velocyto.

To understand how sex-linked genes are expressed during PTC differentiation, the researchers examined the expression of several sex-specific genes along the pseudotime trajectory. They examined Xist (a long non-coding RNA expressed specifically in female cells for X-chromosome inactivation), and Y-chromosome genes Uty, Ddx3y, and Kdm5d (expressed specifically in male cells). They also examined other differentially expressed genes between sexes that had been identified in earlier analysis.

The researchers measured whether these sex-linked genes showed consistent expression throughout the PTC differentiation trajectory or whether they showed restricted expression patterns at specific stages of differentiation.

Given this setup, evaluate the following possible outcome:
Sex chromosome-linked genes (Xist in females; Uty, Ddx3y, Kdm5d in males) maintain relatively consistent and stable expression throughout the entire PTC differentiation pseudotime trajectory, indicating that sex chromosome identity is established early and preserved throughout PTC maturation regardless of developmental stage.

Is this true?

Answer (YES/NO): YES